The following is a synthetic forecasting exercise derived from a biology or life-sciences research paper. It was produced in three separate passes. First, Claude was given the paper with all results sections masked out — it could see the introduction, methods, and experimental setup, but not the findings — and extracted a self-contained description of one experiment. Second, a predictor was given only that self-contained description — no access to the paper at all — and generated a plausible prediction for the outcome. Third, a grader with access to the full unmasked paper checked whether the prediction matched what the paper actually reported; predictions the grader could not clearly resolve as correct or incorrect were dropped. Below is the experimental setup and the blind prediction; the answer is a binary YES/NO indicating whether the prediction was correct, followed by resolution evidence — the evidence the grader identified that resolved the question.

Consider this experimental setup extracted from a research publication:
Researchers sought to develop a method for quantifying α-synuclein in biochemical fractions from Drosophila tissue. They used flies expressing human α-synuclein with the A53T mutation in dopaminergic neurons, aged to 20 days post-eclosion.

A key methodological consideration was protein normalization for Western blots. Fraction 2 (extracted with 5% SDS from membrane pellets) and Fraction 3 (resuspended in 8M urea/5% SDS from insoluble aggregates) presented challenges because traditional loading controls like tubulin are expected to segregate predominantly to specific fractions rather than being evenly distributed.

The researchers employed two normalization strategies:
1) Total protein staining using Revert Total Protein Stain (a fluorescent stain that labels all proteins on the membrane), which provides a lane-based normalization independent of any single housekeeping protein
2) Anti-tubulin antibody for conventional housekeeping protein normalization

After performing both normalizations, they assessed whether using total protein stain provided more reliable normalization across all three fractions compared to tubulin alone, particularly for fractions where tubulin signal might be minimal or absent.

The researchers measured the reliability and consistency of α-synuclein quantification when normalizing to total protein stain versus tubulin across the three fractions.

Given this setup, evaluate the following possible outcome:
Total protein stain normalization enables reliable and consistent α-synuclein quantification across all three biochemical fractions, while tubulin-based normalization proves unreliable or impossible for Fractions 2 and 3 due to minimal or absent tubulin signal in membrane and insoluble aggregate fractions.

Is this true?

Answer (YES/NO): YES